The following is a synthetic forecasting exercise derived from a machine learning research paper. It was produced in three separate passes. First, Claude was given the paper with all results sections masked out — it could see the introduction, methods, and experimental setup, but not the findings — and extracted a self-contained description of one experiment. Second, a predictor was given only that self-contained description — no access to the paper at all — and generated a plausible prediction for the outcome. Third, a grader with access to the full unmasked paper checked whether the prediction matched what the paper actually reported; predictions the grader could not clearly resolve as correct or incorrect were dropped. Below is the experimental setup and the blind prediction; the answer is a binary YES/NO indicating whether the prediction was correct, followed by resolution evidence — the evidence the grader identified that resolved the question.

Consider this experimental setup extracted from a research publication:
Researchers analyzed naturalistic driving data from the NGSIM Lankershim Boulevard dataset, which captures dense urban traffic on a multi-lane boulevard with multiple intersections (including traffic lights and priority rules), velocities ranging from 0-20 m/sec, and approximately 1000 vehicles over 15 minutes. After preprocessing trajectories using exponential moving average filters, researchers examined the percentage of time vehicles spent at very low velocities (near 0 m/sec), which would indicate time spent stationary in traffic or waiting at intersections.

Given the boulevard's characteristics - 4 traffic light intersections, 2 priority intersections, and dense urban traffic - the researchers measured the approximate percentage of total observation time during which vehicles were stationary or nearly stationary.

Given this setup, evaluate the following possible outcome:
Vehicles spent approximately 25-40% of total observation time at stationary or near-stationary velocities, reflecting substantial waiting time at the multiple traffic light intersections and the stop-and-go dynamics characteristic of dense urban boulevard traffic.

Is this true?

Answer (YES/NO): YES